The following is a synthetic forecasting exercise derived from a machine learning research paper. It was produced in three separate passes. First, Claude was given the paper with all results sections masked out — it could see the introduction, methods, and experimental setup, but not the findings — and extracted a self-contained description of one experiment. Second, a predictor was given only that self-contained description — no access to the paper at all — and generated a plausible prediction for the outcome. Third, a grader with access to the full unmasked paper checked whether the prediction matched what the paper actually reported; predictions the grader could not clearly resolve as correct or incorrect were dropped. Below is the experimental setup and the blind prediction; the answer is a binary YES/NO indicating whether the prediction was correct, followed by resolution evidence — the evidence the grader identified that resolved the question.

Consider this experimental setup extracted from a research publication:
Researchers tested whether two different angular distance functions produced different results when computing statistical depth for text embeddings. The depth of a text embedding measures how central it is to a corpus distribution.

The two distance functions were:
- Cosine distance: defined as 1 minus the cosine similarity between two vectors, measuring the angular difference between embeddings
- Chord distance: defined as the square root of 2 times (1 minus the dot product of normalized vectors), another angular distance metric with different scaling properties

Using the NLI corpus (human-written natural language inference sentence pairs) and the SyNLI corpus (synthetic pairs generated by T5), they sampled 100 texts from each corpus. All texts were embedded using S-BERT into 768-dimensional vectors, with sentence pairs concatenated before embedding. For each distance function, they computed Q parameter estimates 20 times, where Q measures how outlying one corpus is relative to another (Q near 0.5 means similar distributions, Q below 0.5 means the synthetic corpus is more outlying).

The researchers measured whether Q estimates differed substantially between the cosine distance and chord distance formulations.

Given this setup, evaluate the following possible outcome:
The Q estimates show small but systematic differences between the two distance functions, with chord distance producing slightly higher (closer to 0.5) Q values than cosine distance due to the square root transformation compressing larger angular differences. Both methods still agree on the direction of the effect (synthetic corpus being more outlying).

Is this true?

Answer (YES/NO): NO